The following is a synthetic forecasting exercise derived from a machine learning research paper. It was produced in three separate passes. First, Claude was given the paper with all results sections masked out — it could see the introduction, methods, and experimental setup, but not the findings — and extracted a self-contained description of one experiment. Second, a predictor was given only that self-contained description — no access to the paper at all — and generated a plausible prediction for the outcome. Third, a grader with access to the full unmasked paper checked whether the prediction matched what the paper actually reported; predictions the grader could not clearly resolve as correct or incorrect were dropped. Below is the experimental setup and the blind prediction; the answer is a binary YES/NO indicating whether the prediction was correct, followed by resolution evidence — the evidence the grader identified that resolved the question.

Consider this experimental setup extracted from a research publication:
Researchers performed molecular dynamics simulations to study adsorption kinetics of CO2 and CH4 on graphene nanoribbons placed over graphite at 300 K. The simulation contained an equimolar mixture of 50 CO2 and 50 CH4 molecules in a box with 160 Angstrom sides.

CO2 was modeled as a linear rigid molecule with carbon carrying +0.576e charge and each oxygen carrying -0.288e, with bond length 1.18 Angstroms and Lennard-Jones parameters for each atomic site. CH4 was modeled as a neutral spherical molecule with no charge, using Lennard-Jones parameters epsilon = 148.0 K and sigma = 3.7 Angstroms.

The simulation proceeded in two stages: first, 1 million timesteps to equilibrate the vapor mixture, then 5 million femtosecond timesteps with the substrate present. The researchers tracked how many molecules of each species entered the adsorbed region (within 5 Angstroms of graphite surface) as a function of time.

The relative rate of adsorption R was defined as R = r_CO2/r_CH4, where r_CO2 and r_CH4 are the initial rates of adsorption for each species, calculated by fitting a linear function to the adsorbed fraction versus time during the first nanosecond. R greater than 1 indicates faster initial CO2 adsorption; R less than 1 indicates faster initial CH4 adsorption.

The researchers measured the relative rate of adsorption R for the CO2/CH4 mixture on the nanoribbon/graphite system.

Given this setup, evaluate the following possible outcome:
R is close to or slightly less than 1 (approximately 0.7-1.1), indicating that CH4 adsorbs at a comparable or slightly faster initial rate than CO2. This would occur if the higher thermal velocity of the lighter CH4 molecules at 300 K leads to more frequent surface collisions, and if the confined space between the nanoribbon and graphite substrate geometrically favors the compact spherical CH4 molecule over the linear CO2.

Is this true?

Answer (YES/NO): NO